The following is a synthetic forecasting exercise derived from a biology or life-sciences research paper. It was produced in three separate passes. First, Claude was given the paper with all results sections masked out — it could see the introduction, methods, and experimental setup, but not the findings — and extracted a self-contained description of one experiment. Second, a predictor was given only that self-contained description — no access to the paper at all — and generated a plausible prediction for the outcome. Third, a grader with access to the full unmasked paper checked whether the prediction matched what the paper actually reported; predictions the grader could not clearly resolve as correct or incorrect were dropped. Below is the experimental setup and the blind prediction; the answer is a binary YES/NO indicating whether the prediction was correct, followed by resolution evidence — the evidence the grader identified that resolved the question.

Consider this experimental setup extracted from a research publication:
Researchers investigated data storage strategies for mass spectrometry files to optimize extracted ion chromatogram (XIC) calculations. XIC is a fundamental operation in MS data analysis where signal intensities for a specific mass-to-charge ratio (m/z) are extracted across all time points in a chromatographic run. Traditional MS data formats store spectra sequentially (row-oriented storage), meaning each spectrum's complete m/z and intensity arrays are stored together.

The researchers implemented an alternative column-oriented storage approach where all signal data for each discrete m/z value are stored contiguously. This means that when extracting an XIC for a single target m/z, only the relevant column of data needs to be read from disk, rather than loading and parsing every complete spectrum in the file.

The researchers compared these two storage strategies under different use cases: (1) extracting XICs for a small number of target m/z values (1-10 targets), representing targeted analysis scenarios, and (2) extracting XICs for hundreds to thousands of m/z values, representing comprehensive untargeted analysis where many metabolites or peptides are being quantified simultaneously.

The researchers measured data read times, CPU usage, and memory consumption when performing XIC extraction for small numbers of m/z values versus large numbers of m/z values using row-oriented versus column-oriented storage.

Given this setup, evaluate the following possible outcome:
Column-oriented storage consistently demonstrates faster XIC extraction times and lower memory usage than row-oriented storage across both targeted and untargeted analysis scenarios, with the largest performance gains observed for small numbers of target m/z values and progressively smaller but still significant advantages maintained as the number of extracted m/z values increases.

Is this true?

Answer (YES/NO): NO